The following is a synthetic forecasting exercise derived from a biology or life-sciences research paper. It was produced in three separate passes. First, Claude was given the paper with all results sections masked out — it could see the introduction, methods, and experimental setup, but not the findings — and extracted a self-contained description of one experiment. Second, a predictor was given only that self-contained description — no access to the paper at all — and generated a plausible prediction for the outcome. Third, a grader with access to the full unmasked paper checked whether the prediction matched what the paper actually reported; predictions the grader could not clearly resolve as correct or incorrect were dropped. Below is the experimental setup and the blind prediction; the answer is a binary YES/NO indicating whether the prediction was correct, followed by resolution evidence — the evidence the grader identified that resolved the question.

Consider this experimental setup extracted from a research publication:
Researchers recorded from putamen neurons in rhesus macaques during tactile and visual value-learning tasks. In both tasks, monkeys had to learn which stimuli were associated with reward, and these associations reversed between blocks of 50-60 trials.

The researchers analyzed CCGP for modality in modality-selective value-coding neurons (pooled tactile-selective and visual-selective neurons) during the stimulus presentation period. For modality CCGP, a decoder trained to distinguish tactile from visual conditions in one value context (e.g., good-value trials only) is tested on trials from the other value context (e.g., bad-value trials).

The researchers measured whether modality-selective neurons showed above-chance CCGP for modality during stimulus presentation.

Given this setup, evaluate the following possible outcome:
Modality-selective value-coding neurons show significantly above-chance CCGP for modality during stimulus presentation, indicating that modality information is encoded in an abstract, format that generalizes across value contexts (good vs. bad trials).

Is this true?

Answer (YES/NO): YES